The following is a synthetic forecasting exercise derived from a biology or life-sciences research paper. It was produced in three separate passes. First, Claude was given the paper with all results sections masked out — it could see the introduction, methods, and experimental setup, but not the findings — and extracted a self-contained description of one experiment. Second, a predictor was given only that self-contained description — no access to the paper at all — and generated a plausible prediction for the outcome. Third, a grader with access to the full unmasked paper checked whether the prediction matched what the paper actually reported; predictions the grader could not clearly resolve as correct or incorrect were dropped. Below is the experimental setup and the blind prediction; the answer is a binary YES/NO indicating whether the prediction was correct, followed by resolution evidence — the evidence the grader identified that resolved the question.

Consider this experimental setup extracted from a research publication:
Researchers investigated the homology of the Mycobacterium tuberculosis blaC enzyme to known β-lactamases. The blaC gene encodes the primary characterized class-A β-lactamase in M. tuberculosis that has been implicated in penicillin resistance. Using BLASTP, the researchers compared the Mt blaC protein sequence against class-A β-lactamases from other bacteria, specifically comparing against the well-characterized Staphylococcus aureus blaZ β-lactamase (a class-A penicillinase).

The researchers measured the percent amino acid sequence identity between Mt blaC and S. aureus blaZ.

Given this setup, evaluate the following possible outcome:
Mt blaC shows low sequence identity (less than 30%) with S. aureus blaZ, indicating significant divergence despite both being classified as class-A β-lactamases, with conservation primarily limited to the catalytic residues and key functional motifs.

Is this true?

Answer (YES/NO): NO